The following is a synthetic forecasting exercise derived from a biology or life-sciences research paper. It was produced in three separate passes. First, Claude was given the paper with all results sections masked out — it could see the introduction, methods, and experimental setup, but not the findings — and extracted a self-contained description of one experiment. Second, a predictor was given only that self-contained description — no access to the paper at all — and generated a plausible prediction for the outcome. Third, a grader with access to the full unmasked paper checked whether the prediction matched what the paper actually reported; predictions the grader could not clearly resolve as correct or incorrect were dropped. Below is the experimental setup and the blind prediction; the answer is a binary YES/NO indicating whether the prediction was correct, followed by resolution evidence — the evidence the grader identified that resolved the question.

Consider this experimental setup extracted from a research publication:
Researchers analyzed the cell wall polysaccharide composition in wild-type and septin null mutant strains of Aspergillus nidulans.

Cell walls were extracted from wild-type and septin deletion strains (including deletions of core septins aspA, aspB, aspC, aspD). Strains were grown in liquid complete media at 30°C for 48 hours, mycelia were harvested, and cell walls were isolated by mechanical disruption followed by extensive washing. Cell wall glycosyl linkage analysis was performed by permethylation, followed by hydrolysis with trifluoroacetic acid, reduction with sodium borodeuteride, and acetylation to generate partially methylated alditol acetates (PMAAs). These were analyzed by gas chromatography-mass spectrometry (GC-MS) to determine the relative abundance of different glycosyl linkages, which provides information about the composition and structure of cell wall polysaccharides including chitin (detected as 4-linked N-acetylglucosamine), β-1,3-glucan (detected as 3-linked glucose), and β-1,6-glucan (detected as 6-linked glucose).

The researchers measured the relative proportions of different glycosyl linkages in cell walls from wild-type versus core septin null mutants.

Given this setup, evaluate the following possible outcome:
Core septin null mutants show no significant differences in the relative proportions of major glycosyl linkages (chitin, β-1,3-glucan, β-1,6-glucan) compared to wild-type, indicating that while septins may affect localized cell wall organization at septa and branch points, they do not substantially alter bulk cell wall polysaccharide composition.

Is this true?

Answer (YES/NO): NO